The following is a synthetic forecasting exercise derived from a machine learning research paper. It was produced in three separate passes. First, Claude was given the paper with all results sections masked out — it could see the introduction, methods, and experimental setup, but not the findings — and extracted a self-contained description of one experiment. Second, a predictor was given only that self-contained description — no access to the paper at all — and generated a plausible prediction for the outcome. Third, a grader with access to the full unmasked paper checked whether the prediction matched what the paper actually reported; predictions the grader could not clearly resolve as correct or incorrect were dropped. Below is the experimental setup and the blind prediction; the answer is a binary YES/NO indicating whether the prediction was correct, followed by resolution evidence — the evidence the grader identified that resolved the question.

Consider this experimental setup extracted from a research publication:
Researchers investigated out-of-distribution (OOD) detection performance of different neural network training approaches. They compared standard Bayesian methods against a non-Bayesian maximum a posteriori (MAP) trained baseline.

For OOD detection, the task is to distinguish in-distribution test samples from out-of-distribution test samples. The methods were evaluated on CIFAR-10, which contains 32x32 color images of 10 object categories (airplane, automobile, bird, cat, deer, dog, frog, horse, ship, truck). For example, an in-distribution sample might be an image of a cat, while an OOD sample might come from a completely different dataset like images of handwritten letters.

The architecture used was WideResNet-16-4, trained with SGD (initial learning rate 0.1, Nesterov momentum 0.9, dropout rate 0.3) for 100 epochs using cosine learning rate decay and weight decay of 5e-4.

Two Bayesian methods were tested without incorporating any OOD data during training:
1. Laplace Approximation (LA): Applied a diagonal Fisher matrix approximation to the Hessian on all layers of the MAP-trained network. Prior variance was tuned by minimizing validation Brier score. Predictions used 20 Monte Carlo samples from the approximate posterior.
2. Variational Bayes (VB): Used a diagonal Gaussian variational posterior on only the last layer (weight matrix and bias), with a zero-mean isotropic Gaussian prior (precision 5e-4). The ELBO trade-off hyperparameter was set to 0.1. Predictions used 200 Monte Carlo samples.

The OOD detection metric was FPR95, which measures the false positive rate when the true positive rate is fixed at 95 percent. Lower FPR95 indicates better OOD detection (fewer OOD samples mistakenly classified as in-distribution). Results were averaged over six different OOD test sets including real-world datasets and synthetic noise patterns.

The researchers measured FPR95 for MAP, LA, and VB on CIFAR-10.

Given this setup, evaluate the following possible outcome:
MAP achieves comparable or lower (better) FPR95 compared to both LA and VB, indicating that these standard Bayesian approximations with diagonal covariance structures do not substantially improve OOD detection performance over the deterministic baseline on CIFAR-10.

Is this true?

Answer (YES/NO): NO